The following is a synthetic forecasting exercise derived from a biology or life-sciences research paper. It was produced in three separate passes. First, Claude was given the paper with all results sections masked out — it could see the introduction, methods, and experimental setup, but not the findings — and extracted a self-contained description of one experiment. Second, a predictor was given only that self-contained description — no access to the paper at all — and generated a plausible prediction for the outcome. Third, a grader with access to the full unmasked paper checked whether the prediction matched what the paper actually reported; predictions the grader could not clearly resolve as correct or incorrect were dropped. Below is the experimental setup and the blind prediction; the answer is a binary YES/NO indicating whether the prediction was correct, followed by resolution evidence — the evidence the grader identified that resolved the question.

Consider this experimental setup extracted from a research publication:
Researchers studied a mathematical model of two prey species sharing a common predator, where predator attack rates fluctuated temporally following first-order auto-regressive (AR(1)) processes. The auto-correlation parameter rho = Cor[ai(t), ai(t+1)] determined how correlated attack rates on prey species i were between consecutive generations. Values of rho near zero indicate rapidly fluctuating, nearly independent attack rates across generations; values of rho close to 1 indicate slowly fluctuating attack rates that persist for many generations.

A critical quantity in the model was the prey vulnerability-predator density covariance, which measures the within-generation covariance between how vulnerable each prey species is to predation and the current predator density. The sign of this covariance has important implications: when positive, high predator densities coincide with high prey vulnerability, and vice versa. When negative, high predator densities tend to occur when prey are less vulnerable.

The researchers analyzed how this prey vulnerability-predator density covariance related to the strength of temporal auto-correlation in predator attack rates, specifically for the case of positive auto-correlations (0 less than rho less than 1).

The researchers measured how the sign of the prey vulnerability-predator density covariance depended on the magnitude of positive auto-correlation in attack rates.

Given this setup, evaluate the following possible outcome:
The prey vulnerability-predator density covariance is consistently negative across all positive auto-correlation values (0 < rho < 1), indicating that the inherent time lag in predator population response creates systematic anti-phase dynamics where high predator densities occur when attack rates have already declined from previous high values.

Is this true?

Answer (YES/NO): NO